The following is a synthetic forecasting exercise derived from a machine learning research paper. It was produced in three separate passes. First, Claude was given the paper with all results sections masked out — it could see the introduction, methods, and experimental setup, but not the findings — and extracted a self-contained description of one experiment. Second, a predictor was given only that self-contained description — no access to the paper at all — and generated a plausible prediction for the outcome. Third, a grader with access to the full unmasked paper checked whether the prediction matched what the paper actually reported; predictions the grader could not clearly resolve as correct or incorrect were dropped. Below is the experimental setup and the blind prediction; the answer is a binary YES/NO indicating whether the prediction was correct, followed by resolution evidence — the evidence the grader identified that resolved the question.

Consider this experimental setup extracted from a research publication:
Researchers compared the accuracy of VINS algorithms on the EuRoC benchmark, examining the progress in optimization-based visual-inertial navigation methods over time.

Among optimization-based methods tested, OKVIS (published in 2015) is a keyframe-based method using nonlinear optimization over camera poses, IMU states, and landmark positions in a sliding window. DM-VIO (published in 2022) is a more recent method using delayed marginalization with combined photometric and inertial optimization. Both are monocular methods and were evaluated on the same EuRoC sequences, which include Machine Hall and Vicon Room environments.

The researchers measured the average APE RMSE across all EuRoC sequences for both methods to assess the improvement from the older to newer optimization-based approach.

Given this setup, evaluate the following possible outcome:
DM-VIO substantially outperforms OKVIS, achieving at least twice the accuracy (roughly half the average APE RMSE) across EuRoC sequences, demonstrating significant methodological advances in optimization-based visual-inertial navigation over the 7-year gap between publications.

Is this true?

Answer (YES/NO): YES